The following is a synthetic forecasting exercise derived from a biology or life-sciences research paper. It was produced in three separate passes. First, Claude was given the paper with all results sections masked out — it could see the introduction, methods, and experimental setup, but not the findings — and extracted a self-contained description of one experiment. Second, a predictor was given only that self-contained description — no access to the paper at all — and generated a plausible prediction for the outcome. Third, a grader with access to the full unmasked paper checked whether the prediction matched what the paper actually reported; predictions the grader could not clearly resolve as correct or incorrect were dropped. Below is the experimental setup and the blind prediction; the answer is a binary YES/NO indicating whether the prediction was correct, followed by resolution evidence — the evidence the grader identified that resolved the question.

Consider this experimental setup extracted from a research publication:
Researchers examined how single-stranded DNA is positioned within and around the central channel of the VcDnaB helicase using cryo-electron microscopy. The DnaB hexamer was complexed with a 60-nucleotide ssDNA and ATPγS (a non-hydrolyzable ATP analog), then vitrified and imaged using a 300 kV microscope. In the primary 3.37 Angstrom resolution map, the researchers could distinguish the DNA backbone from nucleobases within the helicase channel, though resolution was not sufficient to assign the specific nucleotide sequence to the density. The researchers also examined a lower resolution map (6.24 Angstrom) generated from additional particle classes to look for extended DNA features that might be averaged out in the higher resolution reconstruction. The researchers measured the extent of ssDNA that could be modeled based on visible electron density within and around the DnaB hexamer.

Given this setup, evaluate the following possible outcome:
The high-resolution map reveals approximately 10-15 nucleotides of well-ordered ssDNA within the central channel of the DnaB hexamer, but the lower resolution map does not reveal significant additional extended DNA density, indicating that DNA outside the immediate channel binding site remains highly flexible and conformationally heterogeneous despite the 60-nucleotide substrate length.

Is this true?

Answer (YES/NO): NO